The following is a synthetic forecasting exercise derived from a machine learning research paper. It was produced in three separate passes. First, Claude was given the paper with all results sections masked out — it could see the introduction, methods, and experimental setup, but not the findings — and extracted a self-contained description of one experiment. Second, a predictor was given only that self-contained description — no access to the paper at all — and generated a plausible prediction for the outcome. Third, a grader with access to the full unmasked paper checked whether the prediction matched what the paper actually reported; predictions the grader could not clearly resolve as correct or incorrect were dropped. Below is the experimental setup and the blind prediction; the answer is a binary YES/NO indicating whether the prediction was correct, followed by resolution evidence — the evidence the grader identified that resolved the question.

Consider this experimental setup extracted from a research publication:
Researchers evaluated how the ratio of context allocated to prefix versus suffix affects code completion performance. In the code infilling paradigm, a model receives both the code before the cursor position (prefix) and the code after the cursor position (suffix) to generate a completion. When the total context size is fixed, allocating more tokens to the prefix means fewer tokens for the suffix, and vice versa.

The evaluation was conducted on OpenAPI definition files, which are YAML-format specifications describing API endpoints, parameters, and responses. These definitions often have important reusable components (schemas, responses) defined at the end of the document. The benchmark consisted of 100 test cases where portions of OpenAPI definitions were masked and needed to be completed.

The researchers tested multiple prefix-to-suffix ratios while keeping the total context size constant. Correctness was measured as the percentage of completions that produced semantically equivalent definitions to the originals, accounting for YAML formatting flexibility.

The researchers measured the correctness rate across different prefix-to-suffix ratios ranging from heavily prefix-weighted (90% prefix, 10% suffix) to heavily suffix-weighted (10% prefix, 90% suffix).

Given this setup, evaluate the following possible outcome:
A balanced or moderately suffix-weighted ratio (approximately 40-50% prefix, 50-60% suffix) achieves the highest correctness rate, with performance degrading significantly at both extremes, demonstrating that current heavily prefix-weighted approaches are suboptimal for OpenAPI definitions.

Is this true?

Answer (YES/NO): NO